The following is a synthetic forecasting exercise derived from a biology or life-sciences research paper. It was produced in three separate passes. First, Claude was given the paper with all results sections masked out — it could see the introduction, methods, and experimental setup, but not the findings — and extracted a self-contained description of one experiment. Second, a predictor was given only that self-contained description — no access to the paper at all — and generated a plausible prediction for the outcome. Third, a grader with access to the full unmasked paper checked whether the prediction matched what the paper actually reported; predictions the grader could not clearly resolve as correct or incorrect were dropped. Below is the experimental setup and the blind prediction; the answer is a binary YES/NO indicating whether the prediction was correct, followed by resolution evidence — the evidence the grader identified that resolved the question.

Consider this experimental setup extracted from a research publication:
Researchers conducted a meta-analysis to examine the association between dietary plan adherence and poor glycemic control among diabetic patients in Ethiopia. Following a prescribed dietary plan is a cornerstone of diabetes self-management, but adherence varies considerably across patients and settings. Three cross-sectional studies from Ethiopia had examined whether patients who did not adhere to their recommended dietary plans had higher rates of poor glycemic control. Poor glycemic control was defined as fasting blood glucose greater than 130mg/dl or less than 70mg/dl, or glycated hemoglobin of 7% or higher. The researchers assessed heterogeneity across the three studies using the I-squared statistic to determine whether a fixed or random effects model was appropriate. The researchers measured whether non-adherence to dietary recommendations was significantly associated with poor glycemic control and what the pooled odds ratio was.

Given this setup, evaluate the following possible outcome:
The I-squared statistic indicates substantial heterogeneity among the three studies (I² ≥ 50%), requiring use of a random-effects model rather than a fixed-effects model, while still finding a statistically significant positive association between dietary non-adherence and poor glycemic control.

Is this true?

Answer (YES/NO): YES